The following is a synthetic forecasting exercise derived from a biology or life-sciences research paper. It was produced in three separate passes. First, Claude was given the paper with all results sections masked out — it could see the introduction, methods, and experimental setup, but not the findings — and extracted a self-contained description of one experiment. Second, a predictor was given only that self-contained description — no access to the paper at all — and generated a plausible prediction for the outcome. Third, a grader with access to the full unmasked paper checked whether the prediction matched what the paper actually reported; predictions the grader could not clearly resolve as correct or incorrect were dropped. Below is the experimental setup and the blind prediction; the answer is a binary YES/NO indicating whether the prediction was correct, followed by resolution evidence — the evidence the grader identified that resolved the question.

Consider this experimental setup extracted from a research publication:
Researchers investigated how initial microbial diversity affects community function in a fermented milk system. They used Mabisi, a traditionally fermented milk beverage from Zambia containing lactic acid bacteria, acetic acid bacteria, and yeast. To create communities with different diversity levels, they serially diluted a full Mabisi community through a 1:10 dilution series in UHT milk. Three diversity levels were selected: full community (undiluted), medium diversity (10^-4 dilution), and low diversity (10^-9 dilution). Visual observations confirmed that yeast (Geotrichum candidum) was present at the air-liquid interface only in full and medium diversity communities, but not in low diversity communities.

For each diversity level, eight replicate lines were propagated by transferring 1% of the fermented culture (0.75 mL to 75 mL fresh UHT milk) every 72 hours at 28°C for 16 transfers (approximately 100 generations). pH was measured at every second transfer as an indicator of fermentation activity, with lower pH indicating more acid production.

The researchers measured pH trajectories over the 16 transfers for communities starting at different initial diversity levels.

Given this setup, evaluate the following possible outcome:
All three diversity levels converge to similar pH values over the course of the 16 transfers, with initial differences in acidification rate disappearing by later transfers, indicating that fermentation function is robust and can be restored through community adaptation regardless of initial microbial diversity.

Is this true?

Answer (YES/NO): NO